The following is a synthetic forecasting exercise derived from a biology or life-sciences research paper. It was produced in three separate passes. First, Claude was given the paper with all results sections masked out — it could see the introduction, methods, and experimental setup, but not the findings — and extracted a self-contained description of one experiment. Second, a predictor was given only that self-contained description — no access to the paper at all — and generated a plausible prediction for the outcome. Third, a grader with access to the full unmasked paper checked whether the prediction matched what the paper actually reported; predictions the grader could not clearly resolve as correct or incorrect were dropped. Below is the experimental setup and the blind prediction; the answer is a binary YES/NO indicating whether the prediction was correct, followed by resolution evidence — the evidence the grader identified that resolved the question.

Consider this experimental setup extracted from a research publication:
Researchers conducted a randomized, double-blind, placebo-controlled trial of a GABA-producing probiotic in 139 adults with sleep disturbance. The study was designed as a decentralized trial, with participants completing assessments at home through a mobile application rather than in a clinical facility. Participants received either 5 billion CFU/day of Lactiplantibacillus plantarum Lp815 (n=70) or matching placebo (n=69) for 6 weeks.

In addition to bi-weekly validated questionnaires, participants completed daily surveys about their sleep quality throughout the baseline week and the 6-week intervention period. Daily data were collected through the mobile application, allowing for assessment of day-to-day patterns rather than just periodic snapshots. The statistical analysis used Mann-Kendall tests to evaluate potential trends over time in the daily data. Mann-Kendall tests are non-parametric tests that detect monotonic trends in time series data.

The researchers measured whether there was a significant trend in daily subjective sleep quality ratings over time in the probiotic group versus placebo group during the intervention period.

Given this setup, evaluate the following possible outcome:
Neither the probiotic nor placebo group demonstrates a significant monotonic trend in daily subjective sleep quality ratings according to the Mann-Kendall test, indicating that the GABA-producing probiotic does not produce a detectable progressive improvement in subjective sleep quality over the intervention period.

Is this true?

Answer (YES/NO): NO